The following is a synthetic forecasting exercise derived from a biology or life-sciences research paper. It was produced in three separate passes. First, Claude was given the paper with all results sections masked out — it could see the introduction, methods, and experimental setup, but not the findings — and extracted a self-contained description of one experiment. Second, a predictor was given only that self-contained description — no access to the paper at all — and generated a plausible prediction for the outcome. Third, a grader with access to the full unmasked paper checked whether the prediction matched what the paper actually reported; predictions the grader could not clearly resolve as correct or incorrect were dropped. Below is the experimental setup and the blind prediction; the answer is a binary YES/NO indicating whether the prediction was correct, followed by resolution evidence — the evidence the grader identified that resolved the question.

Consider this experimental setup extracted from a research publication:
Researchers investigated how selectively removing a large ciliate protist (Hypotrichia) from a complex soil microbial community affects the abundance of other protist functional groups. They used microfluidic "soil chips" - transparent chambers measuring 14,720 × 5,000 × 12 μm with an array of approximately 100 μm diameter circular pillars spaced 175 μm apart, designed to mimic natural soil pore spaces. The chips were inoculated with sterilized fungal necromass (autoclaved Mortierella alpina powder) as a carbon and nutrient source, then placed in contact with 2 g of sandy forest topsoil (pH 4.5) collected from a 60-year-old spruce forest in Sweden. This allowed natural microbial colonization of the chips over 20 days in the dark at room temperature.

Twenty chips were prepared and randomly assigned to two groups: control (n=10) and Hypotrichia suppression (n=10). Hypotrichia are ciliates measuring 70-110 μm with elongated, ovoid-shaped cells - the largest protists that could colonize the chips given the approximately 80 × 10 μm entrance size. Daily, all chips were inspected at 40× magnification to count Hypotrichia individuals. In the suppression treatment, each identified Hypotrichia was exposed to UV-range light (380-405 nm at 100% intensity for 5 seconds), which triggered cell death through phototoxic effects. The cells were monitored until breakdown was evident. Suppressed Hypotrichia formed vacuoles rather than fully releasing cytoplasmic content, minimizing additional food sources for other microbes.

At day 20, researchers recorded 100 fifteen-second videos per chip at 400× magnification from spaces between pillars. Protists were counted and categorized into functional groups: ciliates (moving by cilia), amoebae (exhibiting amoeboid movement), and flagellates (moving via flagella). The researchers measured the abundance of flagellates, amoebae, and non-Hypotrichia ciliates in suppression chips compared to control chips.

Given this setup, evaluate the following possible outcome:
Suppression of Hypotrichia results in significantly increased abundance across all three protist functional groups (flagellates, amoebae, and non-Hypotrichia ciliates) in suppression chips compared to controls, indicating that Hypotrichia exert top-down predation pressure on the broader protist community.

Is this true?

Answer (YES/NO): NO